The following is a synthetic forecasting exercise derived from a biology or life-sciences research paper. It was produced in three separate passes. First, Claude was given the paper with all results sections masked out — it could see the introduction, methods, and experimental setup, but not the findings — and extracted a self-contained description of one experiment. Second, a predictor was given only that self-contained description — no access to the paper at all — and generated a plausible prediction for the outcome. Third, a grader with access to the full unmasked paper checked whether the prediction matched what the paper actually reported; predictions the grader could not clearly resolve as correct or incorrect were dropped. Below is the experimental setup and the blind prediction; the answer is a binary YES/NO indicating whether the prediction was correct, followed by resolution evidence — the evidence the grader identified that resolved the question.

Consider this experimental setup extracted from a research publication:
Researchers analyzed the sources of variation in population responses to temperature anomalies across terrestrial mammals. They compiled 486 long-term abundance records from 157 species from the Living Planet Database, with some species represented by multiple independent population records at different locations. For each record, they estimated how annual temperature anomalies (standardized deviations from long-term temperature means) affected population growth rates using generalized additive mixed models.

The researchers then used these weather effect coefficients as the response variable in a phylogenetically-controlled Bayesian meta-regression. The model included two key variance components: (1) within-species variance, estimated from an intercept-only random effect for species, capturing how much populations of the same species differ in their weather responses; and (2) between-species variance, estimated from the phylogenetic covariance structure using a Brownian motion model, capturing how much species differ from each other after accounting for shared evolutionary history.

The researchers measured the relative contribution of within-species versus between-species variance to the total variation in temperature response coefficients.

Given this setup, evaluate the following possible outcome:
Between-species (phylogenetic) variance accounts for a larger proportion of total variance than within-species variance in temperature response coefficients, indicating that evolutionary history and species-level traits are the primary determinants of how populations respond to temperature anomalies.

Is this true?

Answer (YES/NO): NO